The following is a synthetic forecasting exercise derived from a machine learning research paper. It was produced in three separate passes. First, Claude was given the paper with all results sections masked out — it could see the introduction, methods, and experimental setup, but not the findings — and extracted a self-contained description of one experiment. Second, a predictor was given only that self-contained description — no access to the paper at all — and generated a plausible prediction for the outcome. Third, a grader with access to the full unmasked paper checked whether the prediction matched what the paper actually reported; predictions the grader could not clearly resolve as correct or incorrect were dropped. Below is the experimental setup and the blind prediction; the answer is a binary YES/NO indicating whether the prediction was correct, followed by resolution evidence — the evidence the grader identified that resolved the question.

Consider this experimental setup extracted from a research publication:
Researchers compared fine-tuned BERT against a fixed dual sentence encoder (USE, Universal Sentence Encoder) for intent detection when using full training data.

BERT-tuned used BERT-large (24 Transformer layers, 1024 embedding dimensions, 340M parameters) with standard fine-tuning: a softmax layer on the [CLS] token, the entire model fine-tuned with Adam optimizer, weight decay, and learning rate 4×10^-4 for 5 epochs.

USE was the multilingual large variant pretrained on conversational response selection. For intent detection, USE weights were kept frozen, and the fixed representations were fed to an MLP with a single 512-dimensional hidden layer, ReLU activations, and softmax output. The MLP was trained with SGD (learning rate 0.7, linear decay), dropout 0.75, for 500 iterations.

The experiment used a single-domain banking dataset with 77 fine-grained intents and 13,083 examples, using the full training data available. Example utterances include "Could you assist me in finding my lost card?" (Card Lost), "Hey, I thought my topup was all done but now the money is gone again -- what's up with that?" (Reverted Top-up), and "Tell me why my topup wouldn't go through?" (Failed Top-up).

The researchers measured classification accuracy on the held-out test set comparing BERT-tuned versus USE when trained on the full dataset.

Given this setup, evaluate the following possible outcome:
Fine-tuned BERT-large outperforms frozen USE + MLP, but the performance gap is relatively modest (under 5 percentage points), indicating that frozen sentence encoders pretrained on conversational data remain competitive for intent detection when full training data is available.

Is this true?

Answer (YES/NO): YES